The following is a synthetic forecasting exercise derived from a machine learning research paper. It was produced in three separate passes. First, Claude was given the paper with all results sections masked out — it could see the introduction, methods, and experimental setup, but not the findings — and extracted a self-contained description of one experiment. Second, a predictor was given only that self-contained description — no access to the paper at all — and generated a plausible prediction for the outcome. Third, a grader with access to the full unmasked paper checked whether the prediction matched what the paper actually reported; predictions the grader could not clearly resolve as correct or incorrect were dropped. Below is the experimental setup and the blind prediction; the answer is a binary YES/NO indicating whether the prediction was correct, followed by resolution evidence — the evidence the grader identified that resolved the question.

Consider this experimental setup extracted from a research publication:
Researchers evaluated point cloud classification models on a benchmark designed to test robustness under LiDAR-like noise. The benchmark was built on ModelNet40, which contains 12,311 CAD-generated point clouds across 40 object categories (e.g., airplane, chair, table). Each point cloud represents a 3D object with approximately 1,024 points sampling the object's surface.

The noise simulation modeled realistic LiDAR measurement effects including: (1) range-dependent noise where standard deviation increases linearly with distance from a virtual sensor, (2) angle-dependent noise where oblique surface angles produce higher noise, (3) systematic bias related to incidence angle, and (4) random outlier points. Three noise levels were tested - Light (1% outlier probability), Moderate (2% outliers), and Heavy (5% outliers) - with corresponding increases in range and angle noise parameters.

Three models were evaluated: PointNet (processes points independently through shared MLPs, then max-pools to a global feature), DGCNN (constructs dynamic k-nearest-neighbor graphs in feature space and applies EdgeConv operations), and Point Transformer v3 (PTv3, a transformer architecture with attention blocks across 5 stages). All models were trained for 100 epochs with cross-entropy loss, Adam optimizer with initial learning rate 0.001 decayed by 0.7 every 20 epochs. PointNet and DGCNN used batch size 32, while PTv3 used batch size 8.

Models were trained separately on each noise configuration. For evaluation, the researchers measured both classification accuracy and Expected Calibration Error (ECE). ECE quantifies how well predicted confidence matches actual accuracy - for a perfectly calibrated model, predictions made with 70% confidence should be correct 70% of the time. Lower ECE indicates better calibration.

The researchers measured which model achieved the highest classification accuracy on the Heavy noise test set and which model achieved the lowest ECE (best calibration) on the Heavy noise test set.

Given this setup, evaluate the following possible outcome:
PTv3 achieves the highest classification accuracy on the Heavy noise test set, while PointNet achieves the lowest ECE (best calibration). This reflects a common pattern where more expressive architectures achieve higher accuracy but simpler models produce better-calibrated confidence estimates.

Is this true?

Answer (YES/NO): NO